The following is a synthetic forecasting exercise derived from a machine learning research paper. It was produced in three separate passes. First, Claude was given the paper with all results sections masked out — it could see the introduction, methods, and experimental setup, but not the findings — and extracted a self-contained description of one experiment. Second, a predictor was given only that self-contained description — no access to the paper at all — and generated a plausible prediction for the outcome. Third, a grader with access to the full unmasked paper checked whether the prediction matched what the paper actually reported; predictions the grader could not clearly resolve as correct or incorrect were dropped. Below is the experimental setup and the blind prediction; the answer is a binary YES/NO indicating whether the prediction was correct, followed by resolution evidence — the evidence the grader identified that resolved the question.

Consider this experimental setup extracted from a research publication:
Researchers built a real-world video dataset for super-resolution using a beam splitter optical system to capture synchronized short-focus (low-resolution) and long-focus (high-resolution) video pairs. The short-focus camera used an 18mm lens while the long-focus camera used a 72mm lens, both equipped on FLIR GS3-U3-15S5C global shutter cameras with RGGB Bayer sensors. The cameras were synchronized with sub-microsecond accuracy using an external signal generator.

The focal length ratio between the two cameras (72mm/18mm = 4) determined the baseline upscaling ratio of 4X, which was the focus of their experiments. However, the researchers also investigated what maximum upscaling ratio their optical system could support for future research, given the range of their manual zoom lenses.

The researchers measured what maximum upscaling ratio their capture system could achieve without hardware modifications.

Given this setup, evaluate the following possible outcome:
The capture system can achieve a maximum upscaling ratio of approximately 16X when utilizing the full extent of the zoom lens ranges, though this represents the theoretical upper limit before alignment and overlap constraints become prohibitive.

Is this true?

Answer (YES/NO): NO